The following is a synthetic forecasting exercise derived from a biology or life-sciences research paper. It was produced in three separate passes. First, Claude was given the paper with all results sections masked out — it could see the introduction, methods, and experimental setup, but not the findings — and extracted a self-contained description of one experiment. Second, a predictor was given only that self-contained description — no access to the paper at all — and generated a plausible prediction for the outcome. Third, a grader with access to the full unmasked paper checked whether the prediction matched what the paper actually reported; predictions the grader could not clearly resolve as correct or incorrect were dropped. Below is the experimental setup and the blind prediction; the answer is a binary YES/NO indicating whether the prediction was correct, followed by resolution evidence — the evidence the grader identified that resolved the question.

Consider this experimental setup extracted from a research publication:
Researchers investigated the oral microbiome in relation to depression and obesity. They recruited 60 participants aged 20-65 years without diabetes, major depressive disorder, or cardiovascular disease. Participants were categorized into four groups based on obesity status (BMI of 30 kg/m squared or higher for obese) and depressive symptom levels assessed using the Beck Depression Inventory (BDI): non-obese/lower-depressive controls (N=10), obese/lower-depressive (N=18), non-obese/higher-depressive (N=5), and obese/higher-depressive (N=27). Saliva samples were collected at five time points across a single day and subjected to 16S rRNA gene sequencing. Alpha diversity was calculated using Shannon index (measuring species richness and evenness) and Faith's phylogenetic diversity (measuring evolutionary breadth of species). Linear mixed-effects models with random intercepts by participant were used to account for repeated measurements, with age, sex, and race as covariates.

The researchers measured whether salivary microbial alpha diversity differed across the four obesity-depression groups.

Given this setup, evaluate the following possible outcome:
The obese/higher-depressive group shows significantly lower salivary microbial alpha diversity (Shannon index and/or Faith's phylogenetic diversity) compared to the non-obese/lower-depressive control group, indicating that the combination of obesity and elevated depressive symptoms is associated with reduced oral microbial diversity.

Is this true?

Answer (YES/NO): NO